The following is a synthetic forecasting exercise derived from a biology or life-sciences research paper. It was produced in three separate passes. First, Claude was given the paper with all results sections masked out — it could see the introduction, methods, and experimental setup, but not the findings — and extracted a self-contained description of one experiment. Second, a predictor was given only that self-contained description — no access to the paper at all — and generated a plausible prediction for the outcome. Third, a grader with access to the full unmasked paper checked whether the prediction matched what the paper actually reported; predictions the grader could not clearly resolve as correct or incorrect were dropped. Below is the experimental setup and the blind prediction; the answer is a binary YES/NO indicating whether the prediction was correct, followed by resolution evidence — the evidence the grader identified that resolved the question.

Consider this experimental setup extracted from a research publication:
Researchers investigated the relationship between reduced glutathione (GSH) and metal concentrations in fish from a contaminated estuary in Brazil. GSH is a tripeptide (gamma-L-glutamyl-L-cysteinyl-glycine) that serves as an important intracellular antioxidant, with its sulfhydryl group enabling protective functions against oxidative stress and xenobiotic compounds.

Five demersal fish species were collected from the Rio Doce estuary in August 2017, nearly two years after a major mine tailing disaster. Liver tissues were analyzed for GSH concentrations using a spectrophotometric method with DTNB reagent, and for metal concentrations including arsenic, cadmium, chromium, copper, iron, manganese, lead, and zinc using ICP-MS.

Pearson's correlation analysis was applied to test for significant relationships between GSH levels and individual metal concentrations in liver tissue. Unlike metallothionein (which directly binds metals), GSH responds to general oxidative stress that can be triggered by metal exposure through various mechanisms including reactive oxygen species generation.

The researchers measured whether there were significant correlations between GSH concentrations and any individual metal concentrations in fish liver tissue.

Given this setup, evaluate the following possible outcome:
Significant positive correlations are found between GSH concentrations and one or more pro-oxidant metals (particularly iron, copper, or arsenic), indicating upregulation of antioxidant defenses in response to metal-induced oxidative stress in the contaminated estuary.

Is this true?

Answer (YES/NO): NO